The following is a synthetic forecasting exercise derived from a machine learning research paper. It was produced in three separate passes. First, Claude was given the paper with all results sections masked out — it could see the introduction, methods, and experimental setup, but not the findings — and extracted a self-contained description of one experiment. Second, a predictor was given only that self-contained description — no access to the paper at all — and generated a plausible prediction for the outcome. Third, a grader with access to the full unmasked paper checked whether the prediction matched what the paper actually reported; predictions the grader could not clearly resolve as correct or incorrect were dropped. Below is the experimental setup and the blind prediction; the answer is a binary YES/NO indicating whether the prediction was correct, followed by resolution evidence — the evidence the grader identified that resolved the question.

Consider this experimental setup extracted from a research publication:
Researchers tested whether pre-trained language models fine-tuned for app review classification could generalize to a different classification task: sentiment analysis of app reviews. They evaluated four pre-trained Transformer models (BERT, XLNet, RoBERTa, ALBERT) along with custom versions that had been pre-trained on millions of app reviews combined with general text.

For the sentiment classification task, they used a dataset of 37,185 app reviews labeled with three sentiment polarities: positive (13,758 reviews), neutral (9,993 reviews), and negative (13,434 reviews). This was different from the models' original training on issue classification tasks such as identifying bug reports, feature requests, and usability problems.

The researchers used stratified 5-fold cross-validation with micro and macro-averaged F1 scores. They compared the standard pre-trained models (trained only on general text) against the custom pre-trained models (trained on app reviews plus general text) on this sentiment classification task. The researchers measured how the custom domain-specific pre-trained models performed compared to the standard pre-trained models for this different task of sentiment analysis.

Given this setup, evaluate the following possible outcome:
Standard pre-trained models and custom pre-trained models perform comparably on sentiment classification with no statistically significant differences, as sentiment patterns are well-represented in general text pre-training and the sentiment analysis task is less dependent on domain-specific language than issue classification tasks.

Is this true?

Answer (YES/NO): NO